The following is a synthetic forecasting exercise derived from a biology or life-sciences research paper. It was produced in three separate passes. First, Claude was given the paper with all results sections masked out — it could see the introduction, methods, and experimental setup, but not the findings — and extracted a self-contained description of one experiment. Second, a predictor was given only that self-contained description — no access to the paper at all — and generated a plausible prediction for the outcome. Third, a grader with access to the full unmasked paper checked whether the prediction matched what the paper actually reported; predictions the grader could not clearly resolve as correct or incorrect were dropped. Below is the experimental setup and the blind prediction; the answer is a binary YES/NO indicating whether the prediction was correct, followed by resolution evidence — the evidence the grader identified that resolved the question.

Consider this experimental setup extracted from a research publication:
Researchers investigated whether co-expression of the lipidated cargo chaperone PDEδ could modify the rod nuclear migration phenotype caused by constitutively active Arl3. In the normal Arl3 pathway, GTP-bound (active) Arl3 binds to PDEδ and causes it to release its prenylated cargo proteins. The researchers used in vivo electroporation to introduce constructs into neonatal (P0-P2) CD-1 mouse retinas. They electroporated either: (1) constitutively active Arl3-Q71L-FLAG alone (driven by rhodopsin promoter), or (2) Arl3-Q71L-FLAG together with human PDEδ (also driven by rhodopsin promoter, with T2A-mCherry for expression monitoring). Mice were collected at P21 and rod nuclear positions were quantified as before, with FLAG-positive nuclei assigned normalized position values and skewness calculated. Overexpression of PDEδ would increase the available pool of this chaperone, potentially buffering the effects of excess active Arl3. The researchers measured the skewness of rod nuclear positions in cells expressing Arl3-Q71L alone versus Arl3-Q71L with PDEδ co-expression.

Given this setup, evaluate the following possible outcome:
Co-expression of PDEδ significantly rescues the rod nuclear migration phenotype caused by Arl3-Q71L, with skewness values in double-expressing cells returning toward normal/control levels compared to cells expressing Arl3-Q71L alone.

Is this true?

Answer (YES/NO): NO